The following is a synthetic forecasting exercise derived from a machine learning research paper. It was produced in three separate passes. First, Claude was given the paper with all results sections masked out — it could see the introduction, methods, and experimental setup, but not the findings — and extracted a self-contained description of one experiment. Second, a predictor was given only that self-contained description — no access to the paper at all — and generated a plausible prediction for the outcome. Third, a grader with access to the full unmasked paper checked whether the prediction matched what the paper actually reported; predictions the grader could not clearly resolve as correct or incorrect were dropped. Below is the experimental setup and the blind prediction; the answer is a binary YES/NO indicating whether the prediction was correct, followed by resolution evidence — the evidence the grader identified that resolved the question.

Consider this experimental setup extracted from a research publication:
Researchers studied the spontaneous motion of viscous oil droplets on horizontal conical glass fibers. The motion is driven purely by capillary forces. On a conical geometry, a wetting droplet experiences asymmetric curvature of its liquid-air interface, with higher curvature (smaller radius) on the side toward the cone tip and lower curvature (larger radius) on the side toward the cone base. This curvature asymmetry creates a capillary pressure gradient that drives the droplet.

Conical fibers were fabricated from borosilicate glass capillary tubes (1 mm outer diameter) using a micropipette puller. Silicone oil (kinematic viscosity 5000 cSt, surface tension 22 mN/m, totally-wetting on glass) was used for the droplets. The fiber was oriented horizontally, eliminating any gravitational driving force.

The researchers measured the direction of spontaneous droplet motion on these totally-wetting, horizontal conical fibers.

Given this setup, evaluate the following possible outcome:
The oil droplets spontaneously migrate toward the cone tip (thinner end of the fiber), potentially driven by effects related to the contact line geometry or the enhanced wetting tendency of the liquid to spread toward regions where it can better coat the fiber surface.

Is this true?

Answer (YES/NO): NO